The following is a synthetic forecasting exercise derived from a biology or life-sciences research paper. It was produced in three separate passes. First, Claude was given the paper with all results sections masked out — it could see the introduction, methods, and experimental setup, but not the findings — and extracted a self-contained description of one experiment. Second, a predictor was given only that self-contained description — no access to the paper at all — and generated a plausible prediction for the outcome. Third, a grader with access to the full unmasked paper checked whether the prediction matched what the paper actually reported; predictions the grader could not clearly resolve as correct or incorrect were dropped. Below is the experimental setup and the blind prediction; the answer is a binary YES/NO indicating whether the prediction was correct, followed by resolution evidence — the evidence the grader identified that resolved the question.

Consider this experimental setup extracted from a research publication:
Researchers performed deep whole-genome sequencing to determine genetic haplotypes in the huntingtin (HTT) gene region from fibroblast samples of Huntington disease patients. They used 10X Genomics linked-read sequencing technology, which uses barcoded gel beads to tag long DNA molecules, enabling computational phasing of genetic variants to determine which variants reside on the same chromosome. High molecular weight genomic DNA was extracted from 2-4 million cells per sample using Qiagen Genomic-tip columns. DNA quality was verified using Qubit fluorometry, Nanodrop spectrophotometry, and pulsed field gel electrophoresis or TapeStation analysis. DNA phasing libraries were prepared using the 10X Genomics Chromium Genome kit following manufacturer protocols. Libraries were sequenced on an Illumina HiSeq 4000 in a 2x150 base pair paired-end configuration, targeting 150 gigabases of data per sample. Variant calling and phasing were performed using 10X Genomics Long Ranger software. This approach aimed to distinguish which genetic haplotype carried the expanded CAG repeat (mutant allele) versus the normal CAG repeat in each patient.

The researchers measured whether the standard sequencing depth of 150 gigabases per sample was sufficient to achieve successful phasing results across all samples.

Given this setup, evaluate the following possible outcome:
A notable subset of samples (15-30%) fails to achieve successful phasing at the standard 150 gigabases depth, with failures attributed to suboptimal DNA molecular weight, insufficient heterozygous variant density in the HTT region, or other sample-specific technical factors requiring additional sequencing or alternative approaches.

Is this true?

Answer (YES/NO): NO